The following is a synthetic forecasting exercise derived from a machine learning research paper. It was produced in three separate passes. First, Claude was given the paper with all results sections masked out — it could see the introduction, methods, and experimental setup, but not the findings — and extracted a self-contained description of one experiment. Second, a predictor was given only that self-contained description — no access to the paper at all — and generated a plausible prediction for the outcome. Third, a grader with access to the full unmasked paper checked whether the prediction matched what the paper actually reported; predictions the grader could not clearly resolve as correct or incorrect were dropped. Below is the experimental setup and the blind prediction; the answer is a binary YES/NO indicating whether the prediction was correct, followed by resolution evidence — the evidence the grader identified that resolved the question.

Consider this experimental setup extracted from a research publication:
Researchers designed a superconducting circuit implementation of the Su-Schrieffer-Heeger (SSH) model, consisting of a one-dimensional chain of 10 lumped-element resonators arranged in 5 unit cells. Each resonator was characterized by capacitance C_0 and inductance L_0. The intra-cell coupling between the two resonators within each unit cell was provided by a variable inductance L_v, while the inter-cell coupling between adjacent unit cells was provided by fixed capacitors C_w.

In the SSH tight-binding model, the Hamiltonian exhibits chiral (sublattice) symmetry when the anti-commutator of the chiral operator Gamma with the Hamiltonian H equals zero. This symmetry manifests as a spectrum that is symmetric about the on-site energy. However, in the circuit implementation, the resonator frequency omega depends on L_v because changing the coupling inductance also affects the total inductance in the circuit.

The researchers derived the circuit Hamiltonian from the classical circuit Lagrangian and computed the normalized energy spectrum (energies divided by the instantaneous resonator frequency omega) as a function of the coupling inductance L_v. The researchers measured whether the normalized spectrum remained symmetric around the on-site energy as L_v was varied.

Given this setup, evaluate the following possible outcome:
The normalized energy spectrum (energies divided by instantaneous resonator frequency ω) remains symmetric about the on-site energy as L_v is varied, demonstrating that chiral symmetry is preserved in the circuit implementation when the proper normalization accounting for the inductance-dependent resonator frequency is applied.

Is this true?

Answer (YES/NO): YES